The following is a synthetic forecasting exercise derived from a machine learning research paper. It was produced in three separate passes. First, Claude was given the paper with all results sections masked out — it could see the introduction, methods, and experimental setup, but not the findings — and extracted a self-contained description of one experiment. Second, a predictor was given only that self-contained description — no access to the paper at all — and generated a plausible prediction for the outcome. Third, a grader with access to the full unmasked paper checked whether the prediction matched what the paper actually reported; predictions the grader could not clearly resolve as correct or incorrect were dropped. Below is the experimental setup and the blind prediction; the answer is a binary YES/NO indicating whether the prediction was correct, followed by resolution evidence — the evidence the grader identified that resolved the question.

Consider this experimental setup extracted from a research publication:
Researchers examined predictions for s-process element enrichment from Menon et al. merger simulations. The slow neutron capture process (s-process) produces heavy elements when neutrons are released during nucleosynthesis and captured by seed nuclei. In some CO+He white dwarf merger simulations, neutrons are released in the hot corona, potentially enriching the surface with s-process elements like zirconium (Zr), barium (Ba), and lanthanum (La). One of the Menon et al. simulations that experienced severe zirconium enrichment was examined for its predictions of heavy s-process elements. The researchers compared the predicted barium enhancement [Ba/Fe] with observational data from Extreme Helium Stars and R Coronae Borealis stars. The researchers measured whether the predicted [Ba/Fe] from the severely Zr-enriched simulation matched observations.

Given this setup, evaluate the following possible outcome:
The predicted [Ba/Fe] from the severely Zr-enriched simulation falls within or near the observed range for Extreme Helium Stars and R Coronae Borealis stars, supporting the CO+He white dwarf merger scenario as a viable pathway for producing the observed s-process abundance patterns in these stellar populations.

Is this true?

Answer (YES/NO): NO